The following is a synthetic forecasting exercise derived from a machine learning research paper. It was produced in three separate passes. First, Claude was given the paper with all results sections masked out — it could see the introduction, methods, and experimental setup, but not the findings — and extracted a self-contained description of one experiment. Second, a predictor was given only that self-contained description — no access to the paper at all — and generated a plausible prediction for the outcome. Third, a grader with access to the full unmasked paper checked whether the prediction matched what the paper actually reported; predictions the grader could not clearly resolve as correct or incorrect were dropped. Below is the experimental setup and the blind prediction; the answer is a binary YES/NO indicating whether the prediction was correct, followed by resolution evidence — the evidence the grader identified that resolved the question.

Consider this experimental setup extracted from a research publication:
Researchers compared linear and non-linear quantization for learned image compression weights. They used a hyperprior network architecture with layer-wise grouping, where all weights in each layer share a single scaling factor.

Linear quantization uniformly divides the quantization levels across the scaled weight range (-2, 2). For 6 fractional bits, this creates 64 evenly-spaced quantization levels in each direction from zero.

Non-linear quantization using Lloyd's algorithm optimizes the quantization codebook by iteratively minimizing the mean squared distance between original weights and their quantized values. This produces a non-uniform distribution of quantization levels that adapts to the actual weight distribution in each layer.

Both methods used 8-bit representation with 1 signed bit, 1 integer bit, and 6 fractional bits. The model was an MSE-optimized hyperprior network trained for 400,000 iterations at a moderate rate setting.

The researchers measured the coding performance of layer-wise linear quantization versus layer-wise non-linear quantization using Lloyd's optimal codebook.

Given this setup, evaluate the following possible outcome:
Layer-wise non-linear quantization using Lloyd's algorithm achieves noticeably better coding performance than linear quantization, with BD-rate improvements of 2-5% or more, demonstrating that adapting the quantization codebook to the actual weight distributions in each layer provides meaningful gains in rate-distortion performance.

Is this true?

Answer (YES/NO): YES